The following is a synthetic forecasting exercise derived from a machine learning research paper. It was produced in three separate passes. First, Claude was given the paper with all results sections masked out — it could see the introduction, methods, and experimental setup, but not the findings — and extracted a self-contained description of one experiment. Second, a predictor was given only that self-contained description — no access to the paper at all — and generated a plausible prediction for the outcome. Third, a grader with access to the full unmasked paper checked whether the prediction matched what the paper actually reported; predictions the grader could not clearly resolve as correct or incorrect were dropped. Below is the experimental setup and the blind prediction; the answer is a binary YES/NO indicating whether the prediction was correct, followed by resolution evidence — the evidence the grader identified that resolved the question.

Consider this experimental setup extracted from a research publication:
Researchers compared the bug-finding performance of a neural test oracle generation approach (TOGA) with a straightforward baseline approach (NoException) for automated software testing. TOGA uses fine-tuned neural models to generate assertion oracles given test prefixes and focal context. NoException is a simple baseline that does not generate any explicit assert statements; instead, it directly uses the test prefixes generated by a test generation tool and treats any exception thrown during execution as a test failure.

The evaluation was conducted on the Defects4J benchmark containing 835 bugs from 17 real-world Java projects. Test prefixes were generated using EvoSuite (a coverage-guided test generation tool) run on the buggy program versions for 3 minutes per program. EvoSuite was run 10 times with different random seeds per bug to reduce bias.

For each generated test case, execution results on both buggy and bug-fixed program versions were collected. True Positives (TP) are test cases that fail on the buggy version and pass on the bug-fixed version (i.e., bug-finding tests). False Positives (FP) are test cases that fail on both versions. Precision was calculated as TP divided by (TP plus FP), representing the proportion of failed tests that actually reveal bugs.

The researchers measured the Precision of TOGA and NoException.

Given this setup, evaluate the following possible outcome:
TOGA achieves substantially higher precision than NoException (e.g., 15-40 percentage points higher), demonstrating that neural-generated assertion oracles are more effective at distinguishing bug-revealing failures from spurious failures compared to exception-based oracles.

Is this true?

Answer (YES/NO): NO